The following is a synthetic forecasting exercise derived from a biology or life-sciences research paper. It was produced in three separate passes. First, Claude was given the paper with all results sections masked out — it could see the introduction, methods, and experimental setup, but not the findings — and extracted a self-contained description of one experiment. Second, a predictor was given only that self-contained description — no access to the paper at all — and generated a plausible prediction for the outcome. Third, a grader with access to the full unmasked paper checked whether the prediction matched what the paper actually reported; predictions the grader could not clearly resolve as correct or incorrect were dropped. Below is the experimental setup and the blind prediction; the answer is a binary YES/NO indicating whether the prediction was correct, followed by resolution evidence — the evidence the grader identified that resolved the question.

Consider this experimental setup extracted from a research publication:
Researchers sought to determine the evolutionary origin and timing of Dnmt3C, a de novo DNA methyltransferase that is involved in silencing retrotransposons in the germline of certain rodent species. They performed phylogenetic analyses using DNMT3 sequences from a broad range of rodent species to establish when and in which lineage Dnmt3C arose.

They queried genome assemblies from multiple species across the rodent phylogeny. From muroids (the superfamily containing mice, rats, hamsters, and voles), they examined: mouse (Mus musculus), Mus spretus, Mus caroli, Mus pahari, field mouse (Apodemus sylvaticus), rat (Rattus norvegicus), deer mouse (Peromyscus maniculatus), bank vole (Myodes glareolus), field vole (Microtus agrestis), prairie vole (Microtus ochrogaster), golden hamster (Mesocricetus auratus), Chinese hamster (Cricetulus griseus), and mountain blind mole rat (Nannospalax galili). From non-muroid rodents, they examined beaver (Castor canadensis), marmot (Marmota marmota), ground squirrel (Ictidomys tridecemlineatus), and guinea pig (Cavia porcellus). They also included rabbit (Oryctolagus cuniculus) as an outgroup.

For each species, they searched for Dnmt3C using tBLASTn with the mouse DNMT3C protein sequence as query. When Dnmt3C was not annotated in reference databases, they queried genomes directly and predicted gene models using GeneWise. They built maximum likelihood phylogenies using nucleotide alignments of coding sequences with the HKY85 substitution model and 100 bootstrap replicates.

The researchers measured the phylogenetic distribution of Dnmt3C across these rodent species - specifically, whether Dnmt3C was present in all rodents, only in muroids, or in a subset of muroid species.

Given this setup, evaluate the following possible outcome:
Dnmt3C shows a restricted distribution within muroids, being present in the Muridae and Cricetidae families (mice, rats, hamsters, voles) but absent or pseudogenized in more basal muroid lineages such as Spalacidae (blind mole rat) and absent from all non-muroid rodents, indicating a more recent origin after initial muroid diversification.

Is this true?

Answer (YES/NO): NO